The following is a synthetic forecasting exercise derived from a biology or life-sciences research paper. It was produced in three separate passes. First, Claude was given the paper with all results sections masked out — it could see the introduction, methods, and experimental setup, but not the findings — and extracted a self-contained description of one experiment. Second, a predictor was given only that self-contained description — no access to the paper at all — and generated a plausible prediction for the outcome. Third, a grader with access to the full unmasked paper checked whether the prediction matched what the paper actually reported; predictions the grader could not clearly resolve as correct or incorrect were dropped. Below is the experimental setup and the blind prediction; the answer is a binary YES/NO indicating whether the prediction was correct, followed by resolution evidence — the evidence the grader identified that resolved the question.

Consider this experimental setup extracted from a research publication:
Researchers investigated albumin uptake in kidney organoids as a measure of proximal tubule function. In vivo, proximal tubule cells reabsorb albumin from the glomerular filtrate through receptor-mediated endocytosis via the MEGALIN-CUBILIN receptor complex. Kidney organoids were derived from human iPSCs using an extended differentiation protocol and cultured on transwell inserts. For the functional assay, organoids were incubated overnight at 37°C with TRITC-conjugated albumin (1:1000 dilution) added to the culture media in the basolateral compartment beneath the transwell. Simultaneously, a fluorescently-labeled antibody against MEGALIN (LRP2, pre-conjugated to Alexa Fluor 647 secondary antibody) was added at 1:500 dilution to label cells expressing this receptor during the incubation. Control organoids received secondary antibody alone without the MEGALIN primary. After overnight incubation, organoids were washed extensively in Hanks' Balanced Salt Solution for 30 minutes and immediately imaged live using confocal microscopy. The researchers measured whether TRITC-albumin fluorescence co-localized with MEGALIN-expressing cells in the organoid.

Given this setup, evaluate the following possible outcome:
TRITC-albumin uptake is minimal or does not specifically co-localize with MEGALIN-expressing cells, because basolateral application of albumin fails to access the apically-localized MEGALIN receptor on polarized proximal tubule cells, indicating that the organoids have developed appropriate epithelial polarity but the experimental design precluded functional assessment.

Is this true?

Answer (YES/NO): NO